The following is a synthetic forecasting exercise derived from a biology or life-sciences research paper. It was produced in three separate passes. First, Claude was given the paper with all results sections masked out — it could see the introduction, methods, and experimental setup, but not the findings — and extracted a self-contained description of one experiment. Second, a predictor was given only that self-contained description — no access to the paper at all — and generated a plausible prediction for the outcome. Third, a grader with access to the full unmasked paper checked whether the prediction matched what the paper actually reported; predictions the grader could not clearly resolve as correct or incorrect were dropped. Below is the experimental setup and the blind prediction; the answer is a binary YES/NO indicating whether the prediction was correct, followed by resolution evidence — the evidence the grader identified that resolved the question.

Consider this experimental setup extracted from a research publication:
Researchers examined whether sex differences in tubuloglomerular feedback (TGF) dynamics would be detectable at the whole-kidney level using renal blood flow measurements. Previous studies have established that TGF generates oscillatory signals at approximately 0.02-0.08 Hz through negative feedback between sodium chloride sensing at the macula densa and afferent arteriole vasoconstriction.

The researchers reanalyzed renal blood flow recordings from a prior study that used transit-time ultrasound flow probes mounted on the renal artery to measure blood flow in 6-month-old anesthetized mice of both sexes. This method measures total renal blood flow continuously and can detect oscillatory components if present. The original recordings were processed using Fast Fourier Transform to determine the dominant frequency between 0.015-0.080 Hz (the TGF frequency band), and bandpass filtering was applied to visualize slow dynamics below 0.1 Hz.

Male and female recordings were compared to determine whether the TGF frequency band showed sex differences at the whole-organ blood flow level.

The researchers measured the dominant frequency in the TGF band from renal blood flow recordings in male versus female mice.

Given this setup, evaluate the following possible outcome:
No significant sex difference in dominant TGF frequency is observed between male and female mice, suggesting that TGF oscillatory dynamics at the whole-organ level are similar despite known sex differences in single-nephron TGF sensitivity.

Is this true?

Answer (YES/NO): NO